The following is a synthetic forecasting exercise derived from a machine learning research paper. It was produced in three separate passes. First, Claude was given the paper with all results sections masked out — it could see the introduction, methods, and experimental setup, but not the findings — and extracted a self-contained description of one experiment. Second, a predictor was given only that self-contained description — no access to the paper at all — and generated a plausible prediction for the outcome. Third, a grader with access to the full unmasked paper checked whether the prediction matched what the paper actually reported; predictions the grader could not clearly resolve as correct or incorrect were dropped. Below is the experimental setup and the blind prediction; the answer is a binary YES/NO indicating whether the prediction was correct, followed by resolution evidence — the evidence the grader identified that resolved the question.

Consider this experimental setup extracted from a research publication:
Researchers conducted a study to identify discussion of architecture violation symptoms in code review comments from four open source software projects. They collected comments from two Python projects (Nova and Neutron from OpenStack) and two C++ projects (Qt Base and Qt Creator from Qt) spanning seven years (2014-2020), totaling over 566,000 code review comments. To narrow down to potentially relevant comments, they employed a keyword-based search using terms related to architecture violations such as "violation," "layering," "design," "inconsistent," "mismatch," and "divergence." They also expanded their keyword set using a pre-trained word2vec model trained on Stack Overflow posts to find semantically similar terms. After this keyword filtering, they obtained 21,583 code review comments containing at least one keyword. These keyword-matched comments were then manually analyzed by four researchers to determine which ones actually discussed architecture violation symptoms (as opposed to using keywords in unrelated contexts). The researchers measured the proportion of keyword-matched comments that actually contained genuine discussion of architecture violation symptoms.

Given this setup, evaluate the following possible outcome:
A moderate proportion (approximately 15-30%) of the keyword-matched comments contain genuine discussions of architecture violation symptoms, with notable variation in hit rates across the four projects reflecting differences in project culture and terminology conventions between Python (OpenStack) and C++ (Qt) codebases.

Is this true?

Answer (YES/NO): NO